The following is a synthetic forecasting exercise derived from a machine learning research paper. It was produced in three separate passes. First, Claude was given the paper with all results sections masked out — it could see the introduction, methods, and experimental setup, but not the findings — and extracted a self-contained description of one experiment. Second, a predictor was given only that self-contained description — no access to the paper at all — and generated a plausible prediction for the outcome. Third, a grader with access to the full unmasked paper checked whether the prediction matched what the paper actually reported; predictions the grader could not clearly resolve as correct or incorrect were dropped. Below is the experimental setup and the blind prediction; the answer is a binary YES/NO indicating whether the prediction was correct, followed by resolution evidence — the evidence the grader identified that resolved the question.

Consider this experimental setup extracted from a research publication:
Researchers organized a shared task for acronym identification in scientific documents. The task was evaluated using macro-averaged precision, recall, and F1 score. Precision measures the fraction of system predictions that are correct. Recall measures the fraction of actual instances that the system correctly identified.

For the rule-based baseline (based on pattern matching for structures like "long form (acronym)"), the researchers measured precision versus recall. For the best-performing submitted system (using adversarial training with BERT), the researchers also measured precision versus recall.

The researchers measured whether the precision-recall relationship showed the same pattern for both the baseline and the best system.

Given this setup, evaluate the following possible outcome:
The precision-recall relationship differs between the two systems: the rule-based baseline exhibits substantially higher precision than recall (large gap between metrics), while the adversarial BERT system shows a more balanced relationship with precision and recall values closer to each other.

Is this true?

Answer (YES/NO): YES